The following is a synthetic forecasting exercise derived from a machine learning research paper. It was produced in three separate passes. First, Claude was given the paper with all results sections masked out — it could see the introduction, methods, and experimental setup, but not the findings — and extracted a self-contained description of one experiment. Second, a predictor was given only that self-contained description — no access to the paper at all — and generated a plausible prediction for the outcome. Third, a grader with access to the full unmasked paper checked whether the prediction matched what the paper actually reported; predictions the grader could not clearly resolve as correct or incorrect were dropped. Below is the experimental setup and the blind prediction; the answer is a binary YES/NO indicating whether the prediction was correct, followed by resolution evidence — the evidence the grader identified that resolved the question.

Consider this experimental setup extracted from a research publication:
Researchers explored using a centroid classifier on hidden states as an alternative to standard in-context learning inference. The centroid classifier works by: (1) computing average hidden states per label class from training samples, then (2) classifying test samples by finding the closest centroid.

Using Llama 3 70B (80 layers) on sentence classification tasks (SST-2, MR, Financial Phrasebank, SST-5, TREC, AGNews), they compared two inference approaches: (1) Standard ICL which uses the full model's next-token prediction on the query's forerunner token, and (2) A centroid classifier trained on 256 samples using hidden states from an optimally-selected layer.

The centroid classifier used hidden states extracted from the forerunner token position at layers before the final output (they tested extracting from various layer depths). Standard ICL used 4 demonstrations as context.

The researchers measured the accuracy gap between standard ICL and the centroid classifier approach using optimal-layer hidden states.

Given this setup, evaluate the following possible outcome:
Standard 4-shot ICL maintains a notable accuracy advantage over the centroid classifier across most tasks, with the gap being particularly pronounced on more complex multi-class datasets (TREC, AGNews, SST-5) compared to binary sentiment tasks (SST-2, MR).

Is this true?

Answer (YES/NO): NO